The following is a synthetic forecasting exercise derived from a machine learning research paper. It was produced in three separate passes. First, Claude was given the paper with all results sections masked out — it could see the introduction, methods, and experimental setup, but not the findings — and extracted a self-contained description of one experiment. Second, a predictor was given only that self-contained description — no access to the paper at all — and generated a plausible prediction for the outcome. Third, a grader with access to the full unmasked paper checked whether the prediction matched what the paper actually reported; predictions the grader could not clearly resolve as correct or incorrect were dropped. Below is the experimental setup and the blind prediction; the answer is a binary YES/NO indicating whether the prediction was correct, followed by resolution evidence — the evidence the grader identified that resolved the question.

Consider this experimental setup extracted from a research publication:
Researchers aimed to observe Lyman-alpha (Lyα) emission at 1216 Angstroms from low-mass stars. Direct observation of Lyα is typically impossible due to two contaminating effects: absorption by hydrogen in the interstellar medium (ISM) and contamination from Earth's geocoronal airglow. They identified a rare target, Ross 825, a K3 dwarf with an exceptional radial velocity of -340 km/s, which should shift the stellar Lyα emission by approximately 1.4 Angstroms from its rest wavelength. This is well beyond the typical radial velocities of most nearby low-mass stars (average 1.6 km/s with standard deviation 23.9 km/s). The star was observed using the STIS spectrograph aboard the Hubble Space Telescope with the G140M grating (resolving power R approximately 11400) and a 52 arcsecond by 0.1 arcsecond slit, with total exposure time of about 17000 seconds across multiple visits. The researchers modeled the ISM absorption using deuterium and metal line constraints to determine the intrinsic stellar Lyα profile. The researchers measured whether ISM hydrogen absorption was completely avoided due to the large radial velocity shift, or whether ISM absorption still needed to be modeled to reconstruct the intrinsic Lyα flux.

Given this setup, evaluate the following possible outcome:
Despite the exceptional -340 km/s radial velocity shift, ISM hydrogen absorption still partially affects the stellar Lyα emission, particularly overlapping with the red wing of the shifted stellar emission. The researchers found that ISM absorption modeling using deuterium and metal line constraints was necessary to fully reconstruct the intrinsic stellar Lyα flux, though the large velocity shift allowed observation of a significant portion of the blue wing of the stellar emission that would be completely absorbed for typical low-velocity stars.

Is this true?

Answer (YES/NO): NO